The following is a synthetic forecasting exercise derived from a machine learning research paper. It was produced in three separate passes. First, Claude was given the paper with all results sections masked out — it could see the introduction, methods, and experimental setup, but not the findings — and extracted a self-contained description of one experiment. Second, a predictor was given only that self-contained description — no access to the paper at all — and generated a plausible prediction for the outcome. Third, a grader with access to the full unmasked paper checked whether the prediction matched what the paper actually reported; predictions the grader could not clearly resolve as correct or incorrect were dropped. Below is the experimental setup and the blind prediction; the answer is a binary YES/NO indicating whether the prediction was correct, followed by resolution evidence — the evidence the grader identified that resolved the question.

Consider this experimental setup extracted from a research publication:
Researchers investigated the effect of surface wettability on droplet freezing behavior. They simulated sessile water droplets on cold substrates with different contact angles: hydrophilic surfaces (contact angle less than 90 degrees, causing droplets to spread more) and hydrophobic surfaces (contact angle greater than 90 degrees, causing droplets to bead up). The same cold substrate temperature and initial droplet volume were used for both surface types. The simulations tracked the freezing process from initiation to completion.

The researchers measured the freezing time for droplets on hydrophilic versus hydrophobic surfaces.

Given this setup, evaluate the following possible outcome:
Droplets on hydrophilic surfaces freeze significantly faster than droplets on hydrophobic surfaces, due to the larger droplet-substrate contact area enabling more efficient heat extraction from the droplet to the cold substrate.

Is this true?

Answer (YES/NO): YES